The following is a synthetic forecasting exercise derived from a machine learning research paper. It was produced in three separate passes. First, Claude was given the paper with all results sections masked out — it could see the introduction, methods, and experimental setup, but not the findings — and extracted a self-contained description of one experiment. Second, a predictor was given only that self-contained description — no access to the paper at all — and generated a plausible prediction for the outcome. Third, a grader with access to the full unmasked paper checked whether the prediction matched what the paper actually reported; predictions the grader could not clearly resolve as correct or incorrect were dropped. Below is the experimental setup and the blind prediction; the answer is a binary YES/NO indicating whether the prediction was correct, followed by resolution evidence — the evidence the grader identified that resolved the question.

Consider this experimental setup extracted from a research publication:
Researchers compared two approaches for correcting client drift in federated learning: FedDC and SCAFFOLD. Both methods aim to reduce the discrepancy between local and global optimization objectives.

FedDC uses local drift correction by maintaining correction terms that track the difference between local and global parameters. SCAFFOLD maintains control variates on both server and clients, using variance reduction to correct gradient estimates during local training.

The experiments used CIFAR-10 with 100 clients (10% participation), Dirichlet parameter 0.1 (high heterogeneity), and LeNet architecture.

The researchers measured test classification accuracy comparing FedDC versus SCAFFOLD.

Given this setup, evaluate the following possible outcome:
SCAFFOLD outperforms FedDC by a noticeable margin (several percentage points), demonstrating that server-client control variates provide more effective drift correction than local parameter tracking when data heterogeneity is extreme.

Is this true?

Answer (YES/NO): NO